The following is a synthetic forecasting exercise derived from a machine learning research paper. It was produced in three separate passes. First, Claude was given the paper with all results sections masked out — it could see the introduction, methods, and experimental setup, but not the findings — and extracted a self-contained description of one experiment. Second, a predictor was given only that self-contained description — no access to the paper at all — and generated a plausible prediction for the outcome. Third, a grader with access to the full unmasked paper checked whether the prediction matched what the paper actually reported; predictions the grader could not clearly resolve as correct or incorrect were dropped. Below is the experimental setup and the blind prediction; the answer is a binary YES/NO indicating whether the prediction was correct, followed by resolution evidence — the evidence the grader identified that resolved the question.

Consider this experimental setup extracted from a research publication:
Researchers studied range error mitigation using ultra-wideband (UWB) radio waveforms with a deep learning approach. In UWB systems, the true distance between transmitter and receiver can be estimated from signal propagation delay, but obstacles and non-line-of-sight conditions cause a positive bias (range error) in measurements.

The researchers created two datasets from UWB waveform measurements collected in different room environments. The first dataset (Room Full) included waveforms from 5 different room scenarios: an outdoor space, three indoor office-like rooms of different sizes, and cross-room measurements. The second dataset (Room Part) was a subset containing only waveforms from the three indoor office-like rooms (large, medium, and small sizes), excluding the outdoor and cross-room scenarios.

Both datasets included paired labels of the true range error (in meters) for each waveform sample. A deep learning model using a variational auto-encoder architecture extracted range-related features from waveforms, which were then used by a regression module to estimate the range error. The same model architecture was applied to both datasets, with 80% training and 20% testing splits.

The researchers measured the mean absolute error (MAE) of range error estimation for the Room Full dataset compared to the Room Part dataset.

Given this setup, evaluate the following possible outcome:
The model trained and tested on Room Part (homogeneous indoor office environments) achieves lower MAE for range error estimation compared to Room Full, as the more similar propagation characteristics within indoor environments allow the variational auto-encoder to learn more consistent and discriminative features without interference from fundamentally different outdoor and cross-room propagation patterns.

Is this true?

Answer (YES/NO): YES